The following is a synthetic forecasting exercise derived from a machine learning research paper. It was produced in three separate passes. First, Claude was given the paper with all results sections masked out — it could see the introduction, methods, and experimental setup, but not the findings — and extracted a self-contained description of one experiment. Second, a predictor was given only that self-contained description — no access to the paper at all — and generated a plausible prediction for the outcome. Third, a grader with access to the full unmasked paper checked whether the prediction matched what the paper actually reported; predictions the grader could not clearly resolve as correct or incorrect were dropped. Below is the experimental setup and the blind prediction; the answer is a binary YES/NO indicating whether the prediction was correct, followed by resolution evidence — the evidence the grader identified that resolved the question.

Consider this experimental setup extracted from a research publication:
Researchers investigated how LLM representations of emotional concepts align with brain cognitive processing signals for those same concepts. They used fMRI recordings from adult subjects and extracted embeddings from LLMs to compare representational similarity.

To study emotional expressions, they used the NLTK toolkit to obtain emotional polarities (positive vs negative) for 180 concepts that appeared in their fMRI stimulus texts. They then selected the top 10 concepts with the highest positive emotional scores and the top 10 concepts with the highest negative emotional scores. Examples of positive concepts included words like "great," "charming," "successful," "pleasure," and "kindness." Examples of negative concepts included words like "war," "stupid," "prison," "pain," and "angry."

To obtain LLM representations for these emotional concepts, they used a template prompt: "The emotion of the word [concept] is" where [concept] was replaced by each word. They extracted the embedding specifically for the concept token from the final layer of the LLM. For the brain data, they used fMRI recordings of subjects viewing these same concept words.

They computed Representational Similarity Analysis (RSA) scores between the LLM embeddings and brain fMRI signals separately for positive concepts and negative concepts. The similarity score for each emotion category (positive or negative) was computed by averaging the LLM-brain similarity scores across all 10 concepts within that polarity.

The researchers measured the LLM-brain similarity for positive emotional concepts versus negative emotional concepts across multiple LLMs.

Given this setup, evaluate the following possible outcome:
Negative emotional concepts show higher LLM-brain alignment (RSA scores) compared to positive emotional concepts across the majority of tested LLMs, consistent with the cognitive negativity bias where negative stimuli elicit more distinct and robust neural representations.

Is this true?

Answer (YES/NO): NO